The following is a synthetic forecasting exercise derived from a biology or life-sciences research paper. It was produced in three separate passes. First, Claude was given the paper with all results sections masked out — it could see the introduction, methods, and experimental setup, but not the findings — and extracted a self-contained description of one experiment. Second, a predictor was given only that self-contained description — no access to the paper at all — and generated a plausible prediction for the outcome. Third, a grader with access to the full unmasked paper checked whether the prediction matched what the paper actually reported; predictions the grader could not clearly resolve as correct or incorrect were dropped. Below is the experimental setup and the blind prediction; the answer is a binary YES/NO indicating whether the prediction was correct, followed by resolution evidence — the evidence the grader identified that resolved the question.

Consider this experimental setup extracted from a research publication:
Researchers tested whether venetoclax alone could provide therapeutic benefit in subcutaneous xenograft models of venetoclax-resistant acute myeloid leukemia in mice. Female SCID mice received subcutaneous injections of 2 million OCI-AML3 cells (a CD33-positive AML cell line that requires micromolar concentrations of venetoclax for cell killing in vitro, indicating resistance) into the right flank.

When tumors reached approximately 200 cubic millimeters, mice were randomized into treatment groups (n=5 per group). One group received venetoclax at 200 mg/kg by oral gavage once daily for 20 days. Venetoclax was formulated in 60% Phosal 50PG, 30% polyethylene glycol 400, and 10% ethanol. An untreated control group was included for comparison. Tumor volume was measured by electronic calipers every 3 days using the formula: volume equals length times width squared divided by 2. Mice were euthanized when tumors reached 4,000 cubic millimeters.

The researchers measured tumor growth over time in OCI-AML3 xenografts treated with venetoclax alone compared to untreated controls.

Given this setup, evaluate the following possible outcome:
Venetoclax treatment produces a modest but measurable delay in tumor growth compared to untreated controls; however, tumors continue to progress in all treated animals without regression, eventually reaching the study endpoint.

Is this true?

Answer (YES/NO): YES